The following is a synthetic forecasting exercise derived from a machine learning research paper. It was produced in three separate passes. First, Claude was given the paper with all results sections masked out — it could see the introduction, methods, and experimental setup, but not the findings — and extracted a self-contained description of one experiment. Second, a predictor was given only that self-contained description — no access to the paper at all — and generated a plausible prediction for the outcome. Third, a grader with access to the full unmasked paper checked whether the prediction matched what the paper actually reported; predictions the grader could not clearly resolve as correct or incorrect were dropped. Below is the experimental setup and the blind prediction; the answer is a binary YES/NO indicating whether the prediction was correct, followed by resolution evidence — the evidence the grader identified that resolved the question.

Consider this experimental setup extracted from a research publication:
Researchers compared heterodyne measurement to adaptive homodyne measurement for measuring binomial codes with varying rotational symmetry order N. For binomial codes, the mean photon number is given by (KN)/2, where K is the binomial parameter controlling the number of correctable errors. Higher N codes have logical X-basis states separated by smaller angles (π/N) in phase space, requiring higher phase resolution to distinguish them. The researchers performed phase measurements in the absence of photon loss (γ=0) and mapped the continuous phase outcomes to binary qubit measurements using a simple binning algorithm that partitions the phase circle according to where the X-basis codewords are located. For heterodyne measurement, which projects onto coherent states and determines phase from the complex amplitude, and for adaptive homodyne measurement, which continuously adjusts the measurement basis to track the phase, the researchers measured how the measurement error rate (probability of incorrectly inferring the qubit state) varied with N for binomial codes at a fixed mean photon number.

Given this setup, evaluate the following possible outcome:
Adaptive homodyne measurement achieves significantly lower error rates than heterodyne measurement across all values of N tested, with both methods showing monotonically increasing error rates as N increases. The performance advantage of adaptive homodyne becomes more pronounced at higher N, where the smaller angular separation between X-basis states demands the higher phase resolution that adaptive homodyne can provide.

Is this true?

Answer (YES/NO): NO